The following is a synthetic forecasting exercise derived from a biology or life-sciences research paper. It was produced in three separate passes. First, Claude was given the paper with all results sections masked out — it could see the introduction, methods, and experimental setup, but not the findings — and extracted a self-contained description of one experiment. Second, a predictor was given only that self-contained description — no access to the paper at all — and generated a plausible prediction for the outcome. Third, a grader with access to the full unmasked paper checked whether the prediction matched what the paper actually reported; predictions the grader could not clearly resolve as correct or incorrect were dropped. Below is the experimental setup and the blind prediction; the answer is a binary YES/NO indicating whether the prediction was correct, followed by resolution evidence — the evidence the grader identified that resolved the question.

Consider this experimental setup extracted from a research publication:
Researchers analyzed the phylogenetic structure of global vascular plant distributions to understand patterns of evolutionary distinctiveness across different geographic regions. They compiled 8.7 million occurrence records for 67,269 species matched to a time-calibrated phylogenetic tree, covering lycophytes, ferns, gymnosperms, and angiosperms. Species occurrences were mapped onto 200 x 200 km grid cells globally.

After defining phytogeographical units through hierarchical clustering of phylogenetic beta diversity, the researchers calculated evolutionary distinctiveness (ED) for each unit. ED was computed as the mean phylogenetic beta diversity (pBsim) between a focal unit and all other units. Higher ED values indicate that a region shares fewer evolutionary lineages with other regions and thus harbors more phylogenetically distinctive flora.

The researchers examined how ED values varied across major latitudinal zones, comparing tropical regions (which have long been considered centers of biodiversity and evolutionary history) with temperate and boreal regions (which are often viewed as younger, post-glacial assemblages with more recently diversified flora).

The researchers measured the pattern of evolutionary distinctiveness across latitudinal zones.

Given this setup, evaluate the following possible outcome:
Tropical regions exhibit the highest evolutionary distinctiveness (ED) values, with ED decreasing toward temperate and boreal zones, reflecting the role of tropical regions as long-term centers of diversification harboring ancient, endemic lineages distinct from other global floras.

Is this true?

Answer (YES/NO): NO